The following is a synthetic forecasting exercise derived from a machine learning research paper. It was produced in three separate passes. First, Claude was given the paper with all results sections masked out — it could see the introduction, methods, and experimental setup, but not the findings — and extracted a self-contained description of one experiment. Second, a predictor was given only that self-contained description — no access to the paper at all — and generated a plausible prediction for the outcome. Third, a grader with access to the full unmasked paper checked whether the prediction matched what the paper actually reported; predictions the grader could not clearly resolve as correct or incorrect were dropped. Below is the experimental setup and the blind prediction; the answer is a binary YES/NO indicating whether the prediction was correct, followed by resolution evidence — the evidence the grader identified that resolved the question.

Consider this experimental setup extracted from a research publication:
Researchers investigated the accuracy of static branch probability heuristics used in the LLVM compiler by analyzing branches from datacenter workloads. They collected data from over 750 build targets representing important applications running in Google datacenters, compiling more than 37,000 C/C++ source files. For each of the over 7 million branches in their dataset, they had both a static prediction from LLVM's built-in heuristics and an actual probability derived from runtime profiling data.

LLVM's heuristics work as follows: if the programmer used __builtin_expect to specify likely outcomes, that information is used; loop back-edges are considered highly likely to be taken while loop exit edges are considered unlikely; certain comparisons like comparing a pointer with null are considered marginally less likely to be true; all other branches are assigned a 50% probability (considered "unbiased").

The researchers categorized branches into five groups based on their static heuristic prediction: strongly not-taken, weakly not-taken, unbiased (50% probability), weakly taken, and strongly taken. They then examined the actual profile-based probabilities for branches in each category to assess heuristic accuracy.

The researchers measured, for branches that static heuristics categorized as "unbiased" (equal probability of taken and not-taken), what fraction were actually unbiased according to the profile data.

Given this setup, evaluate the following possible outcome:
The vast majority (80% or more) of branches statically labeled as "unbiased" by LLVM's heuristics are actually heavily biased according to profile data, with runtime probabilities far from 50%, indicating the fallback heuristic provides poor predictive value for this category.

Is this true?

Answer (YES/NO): YES